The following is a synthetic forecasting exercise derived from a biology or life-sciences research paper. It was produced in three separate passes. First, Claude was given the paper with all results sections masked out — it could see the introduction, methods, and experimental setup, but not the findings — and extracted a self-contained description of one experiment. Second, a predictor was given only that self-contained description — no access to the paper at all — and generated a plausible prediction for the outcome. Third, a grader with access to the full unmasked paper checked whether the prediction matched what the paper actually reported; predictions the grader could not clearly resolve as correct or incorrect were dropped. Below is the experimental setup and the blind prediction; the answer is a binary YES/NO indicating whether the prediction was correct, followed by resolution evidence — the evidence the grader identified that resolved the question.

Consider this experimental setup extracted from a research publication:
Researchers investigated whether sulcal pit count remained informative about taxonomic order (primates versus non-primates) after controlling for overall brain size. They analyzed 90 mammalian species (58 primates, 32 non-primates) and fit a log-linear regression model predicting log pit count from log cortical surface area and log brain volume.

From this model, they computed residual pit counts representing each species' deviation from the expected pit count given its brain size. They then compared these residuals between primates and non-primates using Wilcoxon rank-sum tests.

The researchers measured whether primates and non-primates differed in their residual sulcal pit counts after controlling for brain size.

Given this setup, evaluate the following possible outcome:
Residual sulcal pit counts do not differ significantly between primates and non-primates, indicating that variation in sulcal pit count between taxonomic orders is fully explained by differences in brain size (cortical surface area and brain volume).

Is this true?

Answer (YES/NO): NO